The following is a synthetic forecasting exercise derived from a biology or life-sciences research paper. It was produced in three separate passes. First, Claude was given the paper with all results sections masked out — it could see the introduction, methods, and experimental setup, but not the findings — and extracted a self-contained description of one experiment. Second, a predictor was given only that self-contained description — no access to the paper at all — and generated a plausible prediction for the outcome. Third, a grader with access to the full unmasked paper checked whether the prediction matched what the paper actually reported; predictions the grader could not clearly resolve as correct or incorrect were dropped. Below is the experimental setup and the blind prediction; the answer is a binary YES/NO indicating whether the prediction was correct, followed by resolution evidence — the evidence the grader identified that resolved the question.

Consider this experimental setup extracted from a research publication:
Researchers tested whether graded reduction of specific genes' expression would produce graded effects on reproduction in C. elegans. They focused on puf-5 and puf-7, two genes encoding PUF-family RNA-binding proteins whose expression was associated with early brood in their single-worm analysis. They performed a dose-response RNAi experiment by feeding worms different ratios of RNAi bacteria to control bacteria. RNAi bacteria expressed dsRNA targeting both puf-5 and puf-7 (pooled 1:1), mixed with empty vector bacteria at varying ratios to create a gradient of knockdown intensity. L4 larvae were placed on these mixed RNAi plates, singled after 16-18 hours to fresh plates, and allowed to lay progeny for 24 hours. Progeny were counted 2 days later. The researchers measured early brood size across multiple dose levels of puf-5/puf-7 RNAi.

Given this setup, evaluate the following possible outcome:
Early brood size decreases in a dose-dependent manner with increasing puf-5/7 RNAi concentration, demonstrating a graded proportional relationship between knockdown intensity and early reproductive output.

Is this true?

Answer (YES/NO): YES